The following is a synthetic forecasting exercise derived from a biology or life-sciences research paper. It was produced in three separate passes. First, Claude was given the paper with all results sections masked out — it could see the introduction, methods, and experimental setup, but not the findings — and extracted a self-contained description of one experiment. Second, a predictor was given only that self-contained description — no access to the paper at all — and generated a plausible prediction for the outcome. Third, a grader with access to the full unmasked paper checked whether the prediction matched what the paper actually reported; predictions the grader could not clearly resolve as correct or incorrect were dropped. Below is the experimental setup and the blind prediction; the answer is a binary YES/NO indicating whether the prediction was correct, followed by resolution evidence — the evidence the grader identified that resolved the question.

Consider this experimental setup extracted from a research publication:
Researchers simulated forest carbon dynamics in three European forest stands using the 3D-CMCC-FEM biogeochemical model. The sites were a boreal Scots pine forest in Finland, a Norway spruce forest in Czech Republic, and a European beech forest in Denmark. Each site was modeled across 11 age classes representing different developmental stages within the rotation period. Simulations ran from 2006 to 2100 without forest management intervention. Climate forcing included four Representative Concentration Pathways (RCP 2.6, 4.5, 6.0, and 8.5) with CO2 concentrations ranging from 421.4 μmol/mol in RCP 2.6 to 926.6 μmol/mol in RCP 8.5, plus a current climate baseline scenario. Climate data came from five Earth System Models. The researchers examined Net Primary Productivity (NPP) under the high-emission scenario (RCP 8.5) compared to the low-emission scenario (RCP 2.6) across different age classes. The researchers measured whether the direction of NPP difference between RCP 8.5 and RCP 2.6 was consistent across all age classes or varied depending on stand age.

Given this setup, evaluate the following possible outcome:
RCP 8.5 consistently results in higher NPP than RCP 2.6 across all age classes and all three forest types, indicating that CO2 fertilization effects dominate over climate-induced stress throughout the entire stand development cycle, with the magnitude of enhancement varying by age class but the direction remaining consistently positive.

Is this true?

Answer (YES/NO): NO